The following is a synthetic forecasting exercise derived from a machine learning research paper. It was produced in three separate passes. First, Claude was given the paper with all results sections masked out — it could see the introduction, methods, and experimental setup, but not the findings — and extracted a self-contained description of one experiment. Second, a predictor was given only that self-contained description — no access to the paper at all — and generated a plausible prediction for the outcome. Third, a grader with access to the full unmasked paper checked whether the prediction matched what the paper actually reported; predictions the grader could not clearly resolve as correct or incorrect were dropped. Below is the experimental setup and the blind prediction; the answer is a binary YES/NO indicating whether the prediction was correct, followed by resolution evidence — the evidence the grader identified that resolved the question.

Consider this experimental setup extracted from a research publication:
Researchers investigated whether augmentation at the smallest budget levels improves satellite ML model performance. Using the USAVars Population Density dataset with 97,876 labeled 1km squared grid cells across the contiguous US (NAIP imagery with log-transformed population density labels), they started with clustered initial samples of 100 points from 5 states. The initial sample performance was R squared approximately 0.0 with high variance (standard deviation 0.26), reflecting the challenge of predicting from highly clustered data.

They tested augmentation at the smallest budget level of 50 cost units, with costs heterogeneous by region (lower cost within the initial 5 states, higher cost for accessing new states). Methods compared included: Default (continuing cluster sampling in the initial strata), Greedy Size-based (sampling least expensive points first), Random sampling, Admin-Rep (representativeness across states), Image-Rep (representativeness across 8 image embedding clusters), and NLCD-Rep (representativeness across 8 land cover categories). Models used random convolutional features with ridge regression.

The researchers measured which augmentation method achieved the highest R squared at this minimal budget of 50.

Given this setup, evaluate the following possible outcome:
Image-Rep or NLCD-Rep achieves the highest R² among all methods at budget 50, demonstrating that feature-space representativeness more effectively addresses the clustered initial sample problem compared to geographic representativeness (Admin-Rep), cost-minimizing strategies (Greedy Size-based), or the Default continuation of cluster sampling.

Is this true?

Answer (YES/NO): NO